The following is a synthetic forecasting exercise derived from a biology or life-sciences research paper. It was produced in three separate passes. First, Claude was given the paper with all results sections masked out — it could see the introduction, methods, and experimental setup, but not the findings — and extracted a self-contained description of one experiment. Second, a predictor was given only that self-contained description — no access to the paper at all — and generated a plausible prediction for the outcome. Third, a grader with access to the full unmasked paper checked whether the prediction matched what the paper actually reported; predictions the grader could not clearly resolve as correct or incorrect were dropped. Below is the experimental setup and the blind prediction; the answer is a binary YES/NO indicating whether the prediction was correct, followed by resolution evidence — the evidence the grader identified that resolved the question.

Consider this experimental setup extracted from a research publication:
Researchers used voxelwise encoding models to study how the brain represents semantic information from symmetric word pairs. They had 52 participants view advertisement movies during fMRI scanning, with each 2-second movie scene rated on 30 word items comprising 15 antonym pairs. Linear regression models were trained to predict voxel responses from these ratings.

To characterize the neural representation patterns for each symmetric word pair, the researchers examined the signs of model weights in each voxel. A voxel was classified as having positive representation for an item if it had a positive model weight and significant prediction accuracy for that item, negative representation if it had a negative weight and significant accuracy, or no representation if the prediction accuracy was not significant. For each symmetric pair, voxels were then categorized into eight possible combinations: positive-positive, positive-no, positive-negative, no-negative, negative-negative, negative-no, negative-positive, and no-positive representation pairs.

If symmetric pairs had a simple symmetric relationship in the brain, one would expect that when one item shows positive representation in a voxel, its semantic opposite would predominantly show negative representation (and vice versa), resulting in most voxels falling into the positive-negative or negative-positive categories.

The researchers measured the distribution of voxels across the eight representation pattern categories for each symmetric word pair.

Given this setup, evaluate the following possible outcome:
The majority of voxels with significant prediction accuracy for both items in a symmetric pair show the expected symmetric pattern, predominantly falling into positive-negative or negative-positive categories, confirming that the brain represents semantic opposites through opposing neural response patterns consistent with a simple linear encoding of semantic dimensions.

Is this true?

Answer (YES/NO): NO